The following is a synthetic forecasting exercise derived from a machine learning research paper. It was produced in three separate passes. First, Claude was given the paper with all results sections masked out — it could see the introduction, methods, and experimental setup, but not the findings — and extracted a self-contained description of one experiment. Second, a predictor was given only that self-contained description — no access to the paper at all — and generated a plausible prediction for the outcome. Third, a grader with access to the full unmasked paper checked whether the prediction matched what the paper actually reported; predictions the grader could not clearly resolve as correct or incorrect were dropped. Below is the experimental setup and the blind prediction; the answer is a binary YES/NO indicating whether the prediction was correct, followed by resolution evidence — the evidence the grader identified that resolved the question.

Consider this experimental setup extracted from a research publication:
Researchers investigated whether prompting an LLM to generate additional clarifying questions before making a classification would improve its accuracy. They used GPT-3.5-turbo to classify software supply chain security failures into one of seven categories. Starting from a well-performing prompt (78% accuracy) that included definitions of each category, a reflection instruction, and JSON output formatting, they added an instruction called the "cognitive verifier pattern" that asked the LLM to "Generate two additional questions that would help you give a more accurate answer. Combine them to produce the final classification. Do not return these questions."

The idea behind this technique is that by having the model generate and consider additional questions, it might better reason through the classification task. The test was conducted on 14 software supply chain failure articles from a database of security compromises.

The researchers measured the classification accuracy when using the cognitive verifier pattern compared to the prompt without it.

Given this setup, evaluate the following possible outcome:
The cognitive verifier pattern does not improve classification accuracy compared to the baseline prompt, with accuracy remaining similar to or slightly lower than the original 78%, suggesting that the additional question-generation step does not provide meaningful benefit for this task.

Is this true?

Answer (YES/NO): NO